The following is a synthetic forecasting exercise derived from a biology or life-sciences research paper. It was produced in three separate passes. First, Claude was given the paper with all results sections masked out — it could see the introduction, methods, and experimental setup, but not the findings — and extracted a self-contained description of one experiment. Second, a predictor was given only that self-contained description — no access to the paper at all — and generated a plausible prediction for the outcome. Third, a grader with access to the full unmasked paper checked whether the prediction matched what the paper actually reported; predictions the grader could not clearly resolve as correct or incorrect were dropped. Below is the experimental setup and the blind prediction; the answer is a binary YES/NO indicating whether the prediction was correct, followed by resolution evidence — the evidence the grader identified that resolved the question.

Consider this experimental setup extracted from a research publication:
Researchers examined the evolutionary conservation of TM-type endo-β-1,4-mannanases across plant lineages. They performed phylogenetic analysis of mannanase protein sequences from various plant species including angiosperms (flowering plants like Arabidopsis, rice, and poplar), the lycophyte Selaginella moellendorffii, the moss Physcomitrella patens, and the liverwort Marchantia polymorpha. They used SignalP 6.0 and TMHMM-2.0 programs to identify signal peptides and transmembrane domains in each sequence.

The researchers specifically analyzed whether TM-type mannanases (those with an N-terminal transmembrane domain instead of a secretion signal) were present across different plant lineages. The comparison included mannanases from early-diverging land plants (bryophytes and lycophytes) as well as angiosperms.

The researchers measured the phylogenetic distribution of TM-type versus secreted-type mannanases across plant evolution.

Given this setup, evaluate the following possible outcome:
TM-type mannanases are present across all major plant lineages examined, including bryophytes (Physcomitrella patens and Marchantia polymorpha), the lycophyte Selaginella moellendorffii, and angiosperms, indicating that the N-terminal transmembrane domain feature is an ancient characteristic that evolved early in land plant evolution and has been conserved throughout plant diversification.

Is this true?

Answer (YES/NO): NO